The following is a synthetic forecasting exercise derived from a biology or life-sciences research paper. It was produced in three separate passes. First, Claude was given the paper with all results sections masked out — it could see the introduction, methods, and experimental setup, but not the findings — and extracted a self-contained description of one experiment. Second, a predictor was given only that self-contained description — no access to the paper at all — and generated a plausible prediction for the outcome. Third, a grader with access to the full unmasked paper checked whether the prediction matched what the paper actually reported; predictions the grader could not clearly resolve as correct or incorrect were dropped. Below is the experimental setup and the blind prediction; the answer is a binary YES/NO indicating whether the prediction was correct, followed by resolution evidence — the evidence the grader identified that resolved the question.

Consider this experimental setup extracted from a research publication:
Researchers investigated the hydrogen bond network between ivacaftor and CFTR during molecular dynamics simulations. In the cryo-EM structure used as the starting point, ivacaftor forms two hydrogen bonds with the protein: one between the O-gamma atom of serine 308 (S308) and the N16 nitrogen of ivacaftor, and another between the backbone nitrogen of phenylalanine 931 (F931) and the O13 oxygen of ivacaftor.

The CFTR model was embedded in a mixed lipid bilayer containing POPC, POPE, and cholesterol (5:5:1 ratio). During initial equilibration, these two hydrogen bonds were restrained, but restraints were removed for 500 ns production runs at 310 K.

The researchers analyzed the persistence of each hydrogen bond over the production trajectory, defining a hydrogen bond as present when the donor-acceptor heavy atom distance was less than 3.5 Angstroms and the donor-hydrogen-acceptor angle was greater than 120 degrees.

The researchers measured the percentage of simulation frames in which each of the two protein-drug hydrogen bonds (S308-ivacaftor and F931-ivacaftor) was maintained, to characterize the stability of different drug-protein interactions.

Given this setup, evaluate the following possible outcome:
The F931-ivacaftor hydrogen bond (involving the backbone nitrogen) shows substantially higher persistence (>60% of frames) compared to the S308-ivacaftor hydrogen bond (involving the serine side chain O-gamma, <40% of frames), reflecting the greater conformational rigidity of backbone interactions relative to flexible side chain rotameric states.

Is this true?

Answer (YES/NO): NO